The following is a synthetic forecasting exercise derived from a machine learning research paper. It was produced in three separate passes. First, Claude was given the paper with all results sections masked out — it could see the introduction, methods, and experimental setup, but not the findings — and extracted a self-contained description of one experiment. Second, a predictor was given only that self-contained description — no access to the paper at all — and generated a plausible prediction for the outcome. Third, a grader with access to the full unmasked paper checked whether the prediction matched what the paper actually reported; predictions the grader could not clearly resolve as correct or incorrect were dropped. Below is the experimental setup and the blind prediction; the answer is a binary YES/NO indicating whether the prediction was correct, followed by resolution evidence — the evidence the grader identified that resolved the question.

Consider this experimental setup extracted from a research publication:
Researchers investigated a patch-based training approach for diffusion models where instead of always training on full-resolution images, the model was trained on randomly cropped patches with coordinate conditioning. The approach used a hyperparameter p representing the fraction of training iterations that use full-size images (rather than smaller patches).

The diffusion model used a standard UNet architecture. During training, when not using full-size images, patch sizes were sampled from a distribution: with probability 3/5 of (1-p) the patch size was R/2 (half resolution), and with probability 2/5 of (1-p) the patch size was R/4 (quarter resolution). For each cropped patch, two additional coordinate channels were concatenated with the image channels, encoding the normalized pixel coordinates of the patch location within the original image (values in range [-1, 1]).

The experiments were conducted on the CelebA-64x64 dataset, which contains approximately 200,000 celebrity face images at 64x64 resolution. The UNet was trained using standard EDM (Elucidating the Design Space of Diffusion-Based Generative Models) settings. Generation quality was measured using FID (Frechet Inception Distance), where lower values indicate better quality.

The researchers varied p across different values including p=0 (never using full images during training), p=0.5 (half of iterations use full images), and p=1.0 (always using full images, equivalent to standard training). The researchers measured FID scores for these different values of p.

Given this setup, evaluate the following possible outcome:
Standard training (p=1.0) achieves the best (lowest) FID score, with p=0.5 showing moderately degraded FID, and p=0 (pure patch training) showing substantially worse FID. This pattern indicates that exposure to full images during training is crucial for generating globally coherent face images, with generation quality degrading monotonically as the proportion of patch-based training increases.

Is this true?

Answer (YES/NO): NO